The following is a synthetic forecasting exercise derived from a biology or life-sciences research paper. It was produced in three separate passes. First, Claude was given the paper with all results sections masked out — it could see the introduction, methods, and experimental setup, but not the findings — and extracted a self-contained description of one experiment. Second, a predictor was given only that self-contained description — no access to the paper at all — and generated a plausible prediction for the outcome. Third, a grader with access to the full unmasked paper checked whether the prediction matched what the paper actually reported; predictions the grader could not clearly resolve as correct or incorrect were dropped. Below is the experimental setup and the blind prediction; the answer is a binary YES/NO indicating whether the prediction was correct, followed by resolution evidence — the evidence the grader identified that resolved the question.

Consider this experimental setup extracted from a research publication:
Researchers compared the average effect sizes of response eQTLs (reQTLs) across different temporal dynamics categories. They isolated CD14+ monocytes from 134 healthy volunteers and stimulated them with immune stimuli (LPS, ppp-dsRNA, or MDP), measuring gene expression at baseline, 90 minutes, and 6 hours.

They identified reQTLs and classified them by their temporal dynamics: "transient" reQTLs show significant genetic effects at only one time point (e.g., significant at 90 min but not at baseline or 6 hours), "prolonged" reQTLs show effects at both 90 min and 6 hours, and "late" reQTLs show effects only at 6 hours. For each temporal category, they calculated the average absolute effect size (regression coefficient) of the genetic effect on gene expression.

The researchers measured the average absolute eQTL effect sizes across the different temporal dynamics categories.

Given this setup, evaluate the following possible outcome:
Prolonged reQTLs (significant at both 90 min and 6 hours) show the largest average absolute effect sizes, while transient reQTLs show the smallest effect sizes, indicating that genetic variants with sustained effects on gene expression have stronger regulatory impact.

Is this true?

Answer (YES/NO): NO